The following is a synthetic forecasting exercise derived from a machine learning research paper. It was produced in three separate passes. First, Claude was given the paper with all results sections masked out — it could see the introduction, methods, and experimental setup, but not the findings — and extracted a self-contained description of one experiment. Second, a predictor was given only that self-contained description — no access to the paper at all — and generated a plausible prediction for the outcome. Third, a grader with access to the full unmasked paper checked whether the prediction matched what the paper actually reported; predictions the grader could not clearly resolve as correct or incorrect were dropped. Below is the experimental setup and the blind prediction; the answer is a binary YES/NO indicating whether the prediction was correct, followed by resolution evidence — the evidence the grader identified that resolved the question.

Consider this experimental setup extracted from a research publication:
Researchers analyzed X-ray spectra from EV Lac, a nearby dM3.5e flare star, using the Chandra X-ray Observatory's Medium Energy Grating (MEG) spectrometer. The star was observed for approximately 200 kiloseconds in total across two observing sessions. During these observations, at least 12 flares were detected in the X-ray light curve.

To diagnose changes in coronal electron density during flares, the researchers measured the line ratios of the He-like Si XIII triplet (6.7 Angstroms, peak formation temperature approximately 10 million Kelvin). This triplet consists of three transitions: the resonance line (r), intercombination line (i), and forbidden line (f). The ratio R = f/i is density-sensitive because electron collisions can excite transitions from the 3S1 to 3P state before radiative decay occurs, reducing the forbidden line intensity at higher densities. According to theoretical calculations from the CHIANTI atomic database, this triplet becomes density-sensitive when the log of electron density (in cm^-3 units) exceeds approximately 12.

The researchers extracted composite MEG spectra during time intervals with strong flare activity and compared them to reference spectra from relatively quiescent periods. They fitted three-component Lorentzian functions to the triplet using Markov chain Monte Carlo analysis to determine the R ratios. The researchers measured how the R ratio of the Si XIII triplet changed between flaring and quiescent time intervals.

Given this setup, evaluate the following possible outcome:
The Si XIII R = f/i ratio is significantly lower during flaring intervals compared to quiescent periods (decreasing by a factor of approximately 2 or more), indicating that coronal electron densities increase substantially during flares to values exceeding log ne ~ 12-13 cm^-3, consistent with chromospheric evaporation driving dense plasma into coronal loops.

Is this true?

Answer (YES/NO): NO